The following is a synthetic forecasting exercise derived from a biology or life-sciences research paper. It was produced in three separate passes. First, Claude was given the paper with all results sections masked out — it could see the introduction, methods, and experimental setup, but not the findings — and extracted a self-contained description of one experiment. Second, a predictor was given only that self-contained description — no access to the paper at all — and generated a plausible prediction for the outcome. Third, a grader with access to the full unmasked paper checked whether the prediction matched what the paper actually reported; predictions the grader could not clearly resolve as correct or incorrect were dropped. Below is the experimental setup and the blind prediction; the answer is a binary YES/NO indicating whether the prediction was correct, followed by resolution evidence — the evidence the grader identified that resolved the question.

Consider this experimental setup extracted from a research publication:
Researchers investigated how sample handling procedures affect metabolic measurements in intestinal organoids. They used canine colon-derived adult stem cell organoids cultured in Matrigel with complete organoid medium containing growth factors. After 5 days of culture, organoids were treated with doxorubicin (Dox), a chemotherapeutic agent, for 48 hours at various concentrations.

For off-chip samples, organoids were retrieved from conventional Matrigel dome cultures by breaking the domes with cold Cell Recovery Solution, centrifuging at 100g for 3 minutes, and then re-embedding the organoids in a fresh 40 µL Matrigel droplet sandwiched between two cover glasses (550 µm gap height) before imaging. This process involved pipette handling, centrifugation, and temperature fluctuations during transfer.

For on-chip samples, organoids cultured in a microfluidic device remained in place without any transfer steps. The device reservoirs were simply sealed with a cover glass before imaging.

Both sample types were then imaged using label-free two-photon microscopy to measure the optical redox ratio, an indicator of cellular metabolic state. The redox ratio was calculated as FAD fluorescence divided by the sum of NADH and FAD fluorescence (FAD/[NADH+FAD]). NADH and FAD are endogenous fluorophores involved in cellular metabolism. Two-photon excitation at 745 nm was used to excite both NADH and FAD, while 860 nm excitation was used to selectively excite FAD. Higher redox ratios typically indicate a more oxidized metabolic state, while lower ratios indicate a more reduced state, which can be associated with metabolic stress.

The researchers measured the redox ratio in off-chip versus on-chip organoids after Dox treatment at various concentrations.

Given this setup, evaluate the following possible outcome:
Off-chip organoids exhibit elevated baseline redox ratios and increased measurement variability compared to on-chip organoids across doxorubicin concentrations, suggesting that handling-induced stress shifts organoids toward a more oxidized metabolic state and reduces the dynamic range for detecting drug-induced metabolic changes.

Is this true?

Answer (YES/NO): NO